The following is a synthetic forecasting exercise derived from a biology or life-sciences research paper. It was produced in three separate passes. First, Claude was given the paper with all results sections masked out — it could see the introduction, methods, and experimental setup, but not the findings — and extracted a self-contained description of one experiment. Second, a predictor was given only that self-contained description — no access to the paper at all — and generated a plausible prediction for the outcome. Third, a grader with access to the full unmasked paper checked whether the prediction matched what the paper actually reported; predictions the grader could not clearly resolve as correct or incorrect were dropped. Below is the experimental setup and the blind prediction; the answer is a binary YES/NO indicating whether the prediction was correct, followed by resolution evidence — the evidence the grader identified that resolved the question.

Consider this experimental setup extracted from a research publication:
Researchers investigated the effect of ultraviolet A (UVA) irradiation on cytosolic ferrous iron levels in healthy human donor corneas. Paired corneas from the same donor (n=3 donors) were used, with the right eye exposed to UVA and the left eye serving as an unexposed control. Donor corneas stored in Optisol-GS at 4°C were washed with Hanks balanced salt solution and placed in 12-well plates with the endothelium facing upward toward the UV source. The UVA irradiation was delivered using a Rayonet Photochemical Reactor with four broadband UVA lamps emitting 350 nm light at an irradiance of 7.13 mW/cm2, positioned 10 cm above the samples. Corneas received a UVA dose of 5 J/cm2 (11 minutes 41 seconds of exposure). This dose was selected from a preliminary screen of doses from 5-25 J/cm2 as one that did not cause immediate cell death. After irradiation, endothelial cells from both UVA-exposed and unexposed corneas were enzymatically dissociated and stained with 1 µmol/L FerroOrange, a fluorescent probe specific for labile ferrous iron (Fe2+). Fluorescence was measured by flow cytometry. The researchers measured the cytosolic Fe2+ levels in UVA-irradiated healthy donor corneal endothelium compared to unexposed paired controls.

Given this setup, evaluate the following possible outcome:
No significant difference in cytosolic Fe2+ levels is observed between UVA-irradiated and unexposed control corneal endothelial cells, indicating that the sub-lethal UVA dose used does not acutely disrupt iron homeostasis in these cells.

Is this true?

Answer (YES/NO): NO